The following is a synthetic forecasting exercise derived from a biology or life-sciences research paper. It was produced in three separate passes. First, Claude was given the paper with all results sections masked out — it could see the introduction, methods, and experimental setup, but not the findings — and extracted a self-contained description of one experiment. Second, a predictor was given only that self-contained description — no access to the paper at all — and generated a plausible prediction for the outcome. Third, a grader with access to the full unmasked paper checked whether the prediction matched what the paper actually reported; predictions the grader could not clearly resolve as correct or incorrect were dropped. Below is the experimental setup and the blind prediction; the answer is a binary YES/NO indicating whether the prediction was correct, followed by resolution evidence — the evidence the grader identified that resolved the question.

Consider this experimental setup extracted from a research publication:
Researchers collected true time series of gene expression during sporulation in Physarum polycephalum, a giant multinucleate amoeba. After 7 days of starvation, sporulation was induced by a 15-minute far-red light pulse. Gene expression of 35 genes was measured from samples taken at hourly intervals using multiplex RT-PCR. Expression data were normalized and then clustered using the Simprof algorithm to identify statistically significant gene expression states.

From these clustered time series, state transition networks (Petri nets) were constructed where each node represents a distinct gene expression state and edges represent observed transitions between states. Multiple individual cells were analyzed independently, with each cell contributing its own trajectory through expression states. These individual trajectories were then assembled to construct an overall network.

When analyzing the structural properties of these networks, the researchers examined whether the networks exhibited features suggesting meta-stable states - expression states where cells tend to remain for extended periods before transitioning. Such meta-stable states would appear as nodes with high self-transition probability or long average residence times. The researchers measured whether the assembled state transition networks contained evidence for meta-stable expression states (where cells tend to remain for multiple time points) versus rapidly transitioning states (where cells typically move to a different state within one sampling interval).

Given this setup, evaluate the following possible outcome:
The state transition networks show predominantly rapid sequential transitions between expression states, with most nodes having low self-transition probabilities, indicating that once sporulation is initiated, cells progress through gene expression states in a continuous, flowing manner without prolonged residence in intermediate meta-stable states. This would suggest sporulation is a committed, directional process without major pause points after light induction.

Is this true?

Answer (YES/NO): NO